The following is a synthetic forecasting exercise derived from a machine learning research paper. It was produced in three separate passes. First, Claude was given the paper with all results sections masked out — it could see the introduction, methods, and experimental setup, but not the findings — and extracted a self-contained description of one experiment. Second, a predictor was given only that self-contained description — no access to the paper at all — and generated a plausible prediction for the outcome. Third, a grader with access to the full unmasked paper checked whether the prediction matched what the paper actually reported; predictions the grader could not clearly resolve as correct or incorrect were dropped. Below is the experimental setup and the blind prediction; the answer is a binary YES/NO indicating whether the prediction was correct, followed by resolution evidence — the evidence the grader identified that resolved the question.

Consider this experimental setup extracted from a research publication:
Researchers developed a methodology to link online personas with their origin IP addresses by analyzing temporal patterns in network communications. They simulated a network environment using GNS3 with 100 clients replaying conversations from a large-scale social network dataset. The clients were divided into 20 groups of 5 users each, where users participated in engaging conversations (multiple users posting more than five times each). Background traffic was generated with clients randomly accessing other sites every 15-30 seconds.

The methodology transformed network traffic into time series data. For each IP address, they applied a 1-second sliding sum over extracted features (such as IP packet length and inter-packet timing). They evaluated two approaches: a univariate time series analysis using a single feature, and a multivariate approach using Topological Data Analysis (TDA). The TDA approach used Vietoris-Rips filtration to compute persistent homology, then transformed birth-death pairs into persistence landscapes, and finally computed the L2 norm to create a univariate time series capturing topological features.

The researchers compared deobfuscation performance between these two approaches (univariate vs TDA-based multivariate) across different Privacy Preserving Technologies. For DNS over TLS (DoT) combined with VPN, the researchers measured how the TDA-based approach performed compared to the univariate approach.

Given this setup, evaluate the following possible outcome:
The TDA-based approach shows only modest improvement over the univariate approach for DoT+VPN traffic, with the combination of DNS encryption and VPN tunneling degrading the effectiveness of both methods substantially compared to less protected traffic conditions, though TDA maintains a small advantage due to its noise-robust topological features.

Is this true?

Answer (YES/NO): NO